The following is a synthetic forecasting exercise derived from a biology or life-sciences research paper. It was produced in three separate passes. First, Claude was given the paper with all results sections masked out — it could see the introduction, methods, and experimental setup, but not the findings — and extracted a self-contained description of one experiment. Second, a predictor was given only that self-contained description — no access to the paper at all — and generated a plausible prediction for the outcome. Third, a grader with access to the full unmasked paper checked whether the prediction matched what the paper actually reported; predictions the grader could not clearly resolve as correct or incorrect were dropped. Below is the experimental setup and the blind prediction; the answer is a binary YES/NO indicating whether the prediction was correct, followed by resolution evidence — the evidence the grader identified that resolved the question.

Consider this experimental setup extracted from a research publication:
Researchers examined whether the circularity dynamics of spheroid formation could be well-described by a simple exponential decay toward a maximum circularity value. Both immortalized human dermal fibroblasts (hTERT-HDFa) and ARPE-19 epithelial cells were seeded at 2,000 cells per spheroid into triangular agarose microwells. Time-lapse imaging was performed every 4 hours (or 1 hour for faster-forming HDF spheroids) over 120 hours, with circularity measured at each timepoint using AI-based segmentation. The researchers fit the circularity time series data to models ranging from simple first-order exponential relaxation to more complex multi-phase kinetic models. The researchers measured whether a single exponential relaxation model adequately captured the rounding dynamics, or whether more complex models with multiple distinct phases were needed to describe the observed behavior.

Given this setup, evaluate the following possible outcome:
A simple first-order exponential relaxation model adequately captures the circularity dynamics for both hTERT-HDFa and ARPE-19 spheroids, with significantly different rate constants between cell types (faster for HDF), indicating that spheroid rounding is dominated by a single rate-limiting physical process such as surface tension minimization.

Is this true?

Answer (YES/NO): YES